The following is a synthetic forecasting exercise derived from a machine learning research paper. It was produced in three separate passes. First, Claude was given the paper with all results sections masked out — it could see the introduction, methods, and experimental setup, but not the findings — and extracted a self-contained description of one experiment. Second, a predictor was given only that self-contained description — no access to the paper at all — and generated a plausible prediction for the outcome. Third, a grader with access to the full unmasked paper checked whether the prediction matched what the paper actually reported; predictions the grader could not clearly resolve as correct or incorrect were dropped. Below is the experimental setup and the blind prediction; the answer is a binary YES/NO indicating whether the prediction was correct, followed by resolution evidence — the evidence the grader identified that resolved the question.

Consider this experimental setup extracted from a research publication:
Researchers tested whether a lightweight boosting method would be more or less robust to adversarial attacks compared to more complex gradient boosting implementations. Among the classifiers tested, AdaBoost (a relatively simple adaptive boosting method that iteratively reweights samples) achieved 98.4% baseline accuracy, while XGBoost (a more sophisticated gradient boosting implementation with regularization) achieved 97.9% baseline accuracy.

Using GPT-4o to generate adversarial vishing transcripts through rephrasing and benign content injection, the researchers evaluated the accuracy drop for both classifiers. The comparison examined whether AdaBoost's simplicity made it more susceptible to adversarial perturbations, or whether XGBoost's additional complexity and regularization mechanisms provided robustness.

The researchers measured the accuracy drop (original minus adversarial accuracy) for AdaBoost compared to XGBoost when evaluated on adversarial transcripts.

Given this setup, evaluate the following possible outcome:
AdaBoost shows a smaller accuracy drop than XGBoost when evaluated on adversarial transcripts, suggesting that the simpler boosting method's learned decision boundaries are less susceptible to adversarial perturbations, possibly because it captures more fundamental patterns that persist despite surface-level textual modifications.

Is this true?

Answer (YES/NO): NO